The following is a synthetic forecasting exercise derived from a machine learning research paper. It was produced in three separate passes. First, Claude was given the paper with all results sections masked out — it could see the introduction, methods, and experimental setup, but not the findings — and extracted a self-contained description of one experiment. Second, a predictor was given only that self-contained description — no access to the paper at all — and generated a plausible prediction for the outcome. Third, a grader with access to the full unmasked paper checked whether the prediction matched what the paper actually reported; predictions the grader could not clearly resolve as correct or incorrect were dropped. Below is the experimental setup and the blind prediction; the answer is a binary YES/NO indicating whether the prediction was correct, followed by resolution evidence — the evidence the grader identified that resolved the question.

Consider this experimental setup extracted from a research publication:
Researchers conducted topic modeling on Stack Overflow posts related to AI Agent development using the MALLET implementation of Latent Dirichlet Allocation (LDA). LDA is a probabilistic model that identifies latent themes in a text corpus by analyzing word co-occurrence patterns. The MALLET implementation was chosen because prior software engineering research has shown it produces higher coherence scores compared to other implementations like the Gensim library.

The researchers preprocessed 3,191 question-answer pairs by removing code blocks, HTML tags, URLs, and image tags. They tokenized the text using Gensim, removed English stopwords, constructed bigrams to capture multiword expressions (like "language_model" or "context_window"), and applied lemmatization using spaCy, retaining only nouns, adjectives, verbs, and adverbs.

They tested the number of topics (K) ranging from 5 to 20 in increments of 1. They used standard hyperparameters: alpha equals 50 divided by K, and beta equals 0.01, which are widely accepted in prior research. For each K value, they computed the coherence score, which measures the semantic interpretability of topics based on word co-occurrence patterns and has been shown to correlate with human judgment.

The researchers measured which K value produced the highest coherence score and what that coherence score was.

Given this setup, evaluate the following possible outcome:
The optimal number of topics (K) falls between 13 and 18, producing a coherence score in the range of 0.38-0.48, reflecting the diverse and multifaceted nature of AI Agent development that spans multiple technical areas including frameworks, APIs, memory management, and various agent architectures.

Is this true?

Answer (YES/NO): NO